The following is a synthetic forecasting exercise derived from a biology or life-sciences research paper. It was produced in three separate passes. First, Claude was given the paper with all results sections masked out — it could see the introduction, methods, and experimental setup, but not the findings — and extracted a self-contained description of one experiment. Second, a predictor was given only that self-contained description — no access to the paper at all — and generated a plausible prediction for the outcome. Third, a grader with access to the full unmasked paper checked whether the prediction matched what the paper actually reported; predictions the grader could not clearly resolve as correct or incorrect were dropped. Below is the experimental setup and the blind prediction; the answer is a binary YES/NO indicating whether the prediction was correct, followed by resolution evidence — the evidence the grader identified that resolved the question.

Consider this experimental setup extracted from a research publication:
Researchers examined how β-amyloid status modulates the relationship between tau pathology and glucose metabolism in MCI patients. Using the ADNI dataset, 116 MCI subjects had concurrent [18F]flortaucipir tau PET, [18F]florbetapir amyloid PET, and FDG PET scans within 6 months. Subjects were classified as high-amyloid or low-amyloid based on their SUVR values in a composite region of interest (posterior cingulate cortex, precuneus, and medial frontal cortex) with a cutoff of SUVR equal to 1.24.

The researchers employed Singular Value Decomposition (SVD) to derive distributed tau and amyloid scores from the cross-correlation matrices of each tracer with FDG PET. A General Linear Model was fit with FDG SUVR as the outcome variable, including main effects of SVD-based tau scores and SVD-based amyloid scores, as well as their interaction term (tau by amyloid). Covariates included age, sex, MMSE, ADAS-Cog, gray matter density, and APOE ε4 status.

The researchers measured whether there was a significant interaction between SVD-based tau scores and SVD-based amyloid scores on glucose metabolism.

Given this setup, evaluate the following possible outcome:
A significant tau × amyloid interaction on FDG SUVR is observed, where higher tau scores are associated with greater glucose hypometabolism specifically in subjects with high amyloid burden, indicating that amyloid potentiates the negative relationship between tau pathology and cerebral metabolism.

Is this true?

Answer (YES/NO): NO